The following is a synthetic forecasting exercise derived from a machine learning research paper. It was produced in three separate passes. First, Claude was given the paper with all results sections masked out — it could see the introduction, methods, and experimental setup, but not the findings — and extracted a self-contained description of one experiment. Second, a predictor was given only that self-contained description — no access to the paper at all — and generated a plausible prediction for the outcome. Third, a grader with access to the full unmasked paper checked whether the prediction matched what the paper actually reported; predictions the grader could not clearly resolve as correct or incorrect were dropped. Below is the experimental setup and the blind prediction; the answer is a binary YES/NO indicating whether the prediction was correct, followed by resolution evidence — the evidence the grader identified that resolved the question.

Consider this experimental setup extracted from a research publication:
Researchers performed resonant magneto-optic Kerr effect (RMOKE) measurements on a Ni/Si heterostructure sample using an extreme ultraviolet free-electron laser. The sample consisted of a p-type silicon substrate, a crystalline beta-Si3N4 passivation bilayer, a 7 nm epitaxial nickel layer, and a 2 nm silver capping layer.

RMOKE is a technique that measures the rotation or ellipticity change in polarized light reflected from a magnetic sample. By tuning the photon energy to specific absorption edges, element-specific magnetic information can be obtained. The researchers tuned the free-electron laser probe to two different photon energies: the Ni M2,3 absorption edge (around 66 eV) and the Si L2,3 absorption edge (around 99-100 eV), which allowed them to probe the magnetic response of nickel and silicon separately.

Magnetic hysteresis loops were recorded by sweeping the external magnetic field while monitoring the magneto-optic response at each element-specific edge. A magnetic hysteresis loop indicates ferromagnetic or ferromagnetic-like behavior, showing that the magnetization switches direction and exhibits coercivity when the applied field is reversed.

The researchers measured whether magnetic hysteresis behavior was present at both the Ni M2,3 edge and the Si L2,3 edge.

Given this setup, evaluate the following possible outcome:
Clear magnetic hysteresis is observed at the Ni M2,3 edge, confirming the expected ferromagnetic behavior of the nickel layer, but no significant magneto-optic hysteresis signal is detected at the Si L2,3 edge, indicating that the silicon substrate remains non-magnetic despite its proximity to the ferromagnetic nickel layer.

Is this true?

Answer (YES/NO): NO